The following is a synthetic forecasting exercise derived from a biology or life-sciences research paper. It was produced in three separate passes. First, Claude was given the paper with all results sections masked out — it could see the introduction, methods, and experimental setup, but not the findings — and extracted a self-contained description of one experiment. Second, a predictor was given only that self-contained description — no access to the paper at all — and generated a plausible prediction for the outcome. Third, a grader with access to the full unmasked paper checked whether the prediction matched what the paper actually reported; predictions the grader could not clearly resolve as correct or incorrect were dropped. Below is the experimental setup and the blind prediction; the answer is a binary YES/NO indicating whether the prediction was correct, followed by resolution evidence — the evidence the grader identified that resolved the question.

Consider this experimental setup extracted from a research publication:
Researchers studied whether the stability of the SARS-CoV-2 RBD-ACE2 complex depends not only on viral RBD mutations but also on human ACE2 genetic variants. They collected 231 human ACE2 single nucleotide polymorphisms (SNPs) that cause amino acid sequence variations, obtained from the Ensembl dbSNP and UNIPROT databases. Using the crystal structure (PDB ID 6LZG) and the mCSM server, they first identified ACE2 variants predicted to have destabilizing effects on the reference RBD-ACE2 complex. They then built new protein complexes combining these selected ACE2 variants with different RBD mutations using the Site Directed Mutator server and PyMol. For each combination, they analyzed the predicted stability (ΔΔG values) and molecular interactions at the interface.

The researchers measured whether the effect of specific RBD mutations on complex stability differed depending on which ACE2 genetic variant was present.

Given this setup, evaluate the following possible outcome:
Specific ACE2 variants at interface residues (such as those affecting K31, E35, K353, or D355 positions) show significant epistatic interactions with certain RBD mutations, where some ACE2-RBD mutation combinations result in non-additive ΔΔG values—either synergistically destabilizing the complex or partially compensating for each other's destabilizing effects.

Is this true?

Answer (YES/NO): YES